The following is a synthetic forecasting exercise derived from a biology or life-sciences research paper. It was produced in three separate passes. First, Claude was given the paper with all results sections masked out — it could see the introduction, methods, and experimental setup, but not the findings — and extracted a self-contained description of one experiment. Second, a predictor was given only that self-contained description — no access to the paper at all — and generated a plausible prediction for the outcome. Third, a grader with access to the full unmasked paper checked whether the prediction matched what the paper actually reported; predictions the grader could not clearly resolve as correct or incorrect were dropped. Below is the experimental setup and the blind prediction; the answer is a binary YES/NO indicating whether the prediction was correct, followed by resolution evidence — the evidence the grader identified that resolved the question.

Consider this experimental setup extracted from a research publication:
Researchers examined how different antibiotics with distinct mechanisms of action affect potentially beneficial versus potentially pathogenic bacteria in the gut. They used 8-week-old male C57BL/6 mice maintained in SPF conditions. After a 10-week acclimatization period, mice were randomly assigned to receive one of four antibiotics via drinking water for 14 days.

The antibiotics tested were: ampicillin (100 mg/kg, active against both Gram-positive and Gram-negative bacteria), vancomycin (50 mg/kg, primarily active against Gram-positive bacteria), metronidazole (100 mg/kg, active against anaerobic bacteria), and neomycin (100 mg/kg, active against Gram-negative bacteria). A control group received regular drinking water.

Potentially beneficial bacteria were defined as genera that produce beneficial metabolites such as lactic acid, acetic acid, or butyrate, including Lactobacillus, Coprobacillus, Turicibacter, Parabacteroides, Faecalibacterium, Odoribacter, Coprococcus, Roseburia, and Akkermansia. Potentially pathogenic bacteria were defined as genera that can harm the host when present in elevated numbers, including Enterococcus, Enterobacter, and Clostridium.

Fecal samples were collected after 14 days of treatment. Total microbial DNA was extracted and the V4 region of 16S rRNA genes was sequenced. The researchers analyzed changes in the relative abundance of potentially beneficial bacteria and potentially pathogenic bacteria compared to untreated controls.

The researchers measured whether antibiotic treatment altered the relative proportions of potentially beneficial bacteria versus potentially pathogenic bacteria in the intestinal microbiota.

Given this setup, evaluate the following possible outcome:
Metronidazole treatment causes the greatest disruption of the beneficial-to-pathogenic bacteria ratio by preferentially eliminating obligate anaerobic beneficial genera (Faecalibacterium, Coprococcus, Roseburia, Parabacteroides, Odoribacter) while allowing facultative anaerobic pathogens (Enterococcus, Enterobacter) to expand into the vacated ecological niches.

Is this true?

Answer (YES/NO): NO